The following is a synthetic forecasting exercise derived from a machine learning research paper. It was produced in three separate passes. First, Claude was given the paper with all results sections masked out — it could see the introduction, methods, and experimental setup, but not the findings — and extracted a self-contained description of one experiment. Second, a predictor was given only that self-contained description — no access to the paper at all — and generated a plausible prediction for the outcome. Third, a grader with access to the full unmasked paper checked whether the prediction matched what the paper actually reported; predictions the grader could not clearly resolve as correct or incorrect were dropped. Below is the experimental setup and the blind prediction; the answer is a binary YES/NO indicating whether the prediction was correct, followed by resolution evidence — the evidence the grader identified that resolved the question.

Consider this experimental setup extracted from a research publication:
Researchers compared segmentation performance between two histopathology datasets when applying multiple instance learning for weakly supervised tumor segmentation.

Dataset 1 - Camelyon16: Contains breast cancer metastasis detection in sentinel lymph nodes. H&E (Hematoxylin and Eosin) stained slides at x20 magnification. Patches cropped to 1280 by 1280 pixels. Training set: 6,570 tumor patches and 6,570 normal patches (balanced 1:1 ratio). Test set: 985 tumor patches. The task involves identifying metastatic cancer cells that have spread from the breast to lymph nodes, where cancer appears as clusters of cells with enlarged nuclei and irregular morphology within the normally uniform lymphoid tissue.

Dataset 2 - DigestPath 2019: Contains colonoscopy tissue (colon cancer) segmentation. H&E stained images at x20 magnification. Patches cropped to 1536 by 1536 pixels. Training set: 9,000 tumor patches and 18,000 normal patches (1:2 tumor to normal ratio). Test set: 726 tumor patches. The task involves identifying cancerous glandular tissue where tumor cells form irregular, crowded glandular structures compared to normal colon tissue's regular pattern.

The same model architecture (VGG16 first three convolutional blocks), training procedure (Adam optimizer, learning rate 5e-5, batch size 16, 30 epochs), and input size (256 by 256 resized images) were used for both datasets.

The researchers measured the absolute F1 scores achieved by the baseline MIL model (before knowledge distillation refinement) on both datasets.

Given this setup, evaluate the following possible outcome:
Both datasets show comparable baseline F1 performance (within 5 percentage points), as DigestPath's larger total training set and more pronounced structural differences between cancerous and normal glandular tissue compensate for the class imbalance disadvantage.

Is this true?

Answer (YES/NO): YES